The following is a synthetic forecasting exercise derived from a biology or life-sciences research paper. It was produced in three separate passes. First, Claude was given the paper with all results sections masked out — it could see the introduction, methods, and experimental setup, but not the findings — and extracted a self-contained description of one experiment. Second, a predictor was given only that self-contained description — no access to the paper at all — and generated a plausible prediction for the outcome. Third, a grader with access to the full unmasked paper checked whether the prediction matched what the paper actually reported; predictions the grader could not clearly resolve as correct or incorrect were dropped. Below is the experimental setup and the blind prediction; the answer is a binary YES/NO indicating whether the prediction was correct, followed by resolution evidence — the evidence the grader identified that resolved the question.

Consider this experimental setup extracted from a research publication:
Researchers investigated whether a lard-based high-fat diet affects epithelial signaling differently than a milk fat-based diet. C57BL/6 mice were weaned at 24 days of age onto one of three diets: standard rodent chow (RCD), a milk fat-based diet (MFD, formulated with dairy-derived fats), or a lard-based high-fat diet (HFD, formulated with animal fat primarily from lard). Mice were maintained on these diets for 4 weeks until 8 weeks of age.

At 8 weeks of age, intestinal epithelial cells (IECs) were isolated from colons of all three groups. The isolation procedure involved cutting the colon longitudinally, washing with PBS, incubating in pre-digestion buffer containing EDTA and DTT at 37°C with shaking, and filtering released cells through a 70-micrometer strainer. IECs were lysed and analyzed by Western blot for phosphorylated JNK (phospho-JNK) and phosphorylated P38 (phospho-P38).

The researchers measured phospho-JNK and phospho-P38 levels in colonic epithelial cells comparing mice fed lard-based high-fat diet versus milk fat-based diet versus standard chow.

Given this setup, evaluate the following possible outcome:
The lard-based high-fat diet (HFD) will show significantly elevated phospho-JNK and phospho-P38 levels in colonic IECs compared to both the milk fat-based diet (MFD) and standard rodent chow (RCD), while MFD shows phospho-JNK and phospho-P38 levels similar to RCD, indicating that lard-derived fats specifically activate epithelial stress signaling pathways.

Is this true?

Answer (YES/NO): NO